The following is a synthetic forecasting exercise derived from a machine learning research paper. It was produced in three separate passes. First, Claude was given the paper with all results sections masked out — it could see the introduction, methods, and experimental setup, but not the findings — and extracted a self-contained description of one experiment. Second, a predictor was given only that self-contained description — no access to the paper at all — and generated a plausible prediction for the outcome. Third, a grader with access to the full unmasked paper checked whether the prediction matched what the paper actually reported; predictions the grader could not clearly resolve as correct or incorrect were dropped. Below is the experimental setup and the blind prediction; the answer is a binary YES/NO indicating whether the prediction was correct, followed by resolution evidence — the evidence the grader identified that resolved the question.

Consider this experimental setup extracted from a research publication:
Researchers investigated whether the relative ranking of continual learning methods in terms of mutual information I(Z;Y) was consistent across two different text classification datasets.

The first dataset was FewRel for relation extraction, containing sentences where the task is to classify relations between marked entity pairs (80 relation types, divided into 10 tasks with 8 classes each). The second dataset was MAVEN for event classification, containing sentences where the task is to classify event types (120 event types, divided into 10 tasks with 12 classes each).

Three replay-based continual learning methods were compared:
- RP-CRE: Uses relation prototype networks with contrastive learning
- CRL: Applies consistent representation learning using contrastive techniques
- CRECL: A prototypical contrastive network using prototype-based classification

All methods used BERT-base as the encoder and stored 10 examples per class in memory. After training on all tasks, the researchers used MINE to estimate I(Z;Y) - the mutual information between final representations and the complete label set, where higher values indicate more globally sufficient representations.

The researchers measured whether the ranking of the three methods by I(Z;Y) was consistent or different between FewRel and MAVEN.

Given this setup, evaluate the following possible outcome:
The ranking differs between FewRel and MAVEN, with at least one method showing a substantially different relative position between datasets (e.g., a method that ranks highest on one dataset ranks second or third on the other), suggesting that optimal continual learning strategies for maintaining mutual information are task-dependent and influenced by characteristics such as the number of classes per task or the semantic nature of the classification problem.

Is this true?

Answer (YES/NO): NO